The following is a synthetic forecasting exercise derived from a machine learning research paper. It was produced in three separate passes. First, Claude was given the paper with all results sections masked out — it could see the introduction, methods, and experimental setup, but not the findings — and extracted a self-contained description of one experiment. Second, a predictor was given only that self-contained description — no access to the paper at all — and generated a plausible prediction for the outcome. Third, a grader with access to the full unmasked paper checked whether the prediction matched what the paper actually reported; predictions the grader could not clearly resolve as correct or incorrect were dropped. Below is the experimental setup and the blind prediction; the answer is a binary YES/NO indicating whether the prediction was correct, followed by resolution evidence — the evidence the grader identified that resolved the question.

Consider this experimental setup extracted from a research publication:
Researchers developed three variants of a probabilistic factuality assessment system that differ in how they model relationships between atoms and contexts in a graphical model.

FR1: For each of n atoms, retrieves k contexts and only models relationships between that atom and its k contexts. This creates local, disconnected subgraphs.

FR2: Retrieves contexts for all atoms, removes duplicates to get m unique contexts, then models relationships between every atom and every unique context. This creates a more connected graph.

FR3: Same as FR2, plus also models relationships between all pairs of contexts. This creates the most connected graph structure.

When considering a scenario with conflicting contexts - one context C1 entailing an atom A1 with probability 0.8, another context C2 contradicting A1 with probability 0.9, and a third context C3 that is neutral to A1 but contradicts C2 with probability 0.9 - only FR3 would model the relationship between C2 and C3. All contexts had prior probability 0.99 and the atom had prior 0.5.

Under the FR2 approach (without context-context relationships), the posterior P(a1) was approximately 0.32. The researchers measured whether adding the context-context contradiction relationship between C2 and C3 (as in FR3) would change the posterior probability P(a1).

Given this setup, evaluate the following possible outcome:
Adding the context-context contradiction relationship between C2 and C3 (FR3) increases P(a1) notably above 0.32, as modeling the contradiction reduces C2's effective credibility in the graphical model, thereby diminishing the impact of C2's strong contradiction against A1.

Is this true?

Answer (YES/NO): YES